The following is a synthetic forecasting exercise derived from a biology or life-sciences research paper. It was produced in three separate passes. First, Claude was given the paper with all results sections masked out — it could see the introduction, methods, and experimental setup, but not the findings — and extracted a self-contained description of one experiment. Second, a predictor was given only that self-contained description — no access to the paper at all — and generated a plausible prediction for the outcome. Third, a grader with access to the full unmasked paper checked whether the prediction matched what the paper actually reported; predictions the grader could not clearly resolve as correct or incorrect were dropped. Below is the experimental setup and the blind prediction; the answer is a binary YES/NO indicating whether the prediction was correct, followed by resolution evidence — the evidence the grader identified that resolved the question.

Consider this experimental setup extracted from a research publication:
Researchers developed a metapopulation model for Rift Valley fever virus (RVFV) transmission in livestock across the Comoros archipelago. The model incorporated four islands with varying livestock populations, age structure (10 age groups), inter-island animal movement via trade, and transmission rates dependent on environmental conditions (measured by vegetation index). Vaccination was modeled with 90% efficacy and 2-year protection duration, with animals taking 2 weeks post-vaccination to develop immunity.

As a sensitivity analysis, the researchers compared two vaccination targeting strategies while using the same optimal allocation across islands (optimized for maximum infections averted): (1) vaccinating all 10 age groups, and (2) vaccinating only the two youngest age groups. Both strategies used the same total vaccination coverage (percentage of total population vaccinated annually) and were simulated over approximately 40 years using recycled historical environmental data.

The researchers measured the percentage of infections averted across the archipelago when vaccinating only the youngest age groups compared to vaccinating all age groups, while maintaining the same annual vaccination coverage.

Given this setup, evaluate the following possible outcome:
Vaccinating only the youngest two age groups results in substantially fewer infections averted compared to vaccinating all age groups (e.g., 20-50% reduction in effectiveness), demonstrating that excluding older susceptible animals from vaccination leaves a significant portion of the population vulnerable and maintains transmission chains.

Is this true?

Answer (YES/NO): NO